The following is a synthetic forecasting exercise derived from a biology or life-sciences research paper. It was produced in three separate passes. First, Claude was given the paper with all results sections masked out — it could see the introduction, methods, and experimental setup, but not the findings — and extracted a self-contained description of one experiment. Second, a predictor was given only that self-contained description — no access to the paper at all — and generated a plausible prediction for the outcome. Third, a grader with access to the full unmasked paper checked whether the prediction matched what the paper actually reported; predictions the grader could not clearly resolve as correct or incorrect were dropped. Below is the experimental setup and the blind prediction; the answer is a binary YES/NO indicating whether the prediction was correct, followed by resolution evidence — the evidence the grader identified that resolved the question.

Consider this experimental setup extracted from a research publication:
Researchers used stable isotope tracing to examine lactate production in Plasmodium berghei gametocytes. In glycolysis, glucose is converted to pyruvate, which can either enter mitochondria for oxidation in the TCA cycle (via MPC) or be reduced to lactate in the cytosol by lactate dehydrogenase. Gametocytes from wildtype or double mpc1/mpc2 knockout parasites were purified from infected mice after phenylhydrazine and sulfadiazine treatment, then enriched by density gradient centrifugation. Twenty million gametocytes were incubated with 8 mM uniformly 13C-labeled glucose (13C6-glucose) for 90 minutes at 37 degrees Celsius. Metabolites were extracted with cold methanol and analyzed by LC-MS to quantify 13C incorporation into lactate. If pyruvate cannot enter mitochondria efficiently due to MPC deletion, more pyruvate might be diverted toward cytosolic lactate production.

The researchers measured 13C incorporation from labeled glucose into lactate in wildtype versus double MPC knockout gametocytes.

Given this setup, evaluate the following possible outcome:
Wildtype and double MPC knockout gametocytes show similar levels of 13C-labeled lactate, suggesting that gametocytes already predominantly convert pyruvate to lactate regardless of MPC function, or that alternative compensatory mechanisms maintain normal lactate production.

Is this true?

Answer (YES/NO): YES